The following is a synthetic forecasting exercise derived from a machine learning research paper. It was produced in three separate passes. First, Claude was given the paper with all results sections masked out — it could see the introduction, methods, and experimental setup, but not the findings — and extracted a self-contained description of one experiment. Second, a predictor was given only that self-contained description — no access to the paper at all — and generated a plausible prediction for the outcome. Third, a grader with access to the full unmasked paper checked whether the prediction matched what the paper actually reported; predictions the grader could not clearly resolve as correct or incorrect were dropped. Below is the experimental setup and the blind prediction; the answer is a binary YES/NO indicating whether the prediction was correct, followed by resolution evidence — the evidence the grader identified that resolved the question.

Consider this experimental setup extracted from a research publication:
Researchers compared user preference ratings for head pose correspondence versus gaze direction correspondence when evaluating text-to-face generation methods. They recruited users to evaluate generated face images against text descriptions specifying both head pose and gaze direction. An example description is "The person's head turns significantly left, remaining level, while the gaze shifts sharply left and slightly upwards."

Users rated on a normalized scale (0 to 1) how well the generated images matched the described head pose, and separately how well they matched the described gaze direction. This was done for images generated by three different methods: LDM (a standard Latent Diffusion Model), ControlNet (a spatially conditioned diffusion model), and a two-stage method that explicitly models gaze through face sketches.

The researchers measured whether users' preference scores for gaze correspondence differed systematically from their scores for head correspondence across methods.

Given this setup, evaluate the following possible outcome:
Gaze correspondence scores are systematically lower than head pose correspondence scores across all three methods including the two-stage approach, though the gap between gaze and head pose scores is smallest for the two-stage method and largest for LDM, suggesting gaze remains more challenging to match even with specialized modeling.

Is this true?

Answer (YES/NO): NO